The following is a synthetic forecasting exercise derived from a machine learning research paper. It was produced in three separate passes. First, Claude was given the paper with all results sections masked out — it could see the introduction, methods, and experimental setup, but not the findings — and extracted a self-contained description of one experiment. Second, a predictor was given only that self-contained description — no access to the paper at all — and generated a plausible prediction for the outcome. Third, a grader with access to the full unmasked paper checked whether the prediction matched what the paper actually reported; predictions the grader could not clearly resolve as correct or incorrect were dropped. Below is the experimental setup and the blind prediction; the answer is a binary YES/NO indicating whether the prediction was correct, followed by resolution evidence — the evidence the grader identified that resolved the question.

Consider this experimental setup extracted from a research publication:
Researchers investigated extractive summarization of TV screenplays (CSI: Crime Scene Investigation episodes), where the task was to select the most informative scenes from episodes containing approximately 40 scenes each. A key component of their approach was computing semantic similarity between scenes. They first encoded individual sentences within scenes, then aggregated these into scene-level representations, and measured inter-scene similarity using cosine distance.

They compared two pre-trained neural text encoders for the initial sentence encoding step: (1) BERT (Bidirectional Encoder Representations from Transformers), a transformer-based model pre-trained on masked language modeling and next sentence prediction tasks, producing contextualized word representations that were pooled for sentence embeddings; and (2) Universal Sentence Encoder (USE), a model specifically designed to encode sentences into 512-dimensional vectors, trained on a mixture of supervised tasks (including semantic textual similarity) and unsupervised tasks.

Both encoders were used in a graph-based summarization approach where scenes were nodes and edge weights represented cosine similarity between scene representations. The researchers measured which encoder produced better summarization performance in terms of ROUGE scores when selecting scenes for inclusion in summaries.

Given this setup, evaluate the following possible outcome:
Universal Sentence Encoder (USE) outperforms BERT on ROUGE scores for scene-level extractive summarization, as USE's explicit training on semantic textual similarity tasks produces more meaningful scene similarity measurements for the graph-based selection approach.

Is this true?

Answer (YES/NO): YES